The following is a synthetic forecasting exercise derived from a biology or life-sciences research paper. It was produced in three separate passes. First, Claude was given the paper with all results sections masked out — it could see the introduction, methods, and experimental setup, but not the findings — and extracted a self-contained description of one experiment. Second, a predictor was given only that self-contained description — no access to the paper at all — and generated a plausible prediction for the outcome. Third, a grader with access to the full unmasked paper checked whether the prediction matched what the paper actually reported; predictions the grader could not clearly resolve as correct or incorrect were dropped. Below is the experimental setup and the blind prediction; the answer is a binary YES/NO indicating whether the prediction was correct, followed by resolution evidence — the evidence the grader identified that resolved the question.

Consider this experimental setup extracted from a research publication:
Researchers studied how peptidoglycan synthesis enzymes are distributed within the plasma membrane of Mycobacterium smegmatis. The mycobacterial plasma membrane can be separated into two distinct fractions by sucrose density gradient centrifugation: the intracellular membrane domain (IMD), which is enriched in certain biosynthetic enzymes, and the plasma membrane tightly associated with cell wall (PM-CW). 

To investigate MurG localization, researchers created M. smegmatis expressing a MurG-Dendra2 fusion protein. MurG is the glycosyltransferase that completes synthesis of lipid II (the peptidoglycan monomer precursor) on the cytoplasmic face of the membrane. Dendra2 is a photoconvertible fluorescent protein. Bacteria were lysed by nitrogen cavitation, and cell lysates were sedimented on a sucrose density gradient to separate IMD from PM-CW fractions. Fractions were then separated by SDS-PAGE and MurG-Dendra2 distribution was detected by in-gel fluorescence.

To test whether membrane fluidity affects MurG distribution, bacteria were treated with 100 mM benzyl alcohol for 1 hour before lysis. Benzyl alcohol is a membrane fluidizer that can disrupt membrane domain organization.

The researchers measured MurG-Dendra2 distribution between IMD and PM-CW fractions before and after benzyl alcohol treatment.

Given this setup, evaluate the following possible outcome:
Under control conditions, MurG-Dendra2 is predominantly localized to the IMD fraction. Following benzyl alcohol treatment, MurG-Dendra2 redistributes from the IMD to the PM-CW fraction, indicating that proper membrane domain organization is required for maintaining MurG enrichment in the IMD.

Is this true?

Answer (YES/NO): NO